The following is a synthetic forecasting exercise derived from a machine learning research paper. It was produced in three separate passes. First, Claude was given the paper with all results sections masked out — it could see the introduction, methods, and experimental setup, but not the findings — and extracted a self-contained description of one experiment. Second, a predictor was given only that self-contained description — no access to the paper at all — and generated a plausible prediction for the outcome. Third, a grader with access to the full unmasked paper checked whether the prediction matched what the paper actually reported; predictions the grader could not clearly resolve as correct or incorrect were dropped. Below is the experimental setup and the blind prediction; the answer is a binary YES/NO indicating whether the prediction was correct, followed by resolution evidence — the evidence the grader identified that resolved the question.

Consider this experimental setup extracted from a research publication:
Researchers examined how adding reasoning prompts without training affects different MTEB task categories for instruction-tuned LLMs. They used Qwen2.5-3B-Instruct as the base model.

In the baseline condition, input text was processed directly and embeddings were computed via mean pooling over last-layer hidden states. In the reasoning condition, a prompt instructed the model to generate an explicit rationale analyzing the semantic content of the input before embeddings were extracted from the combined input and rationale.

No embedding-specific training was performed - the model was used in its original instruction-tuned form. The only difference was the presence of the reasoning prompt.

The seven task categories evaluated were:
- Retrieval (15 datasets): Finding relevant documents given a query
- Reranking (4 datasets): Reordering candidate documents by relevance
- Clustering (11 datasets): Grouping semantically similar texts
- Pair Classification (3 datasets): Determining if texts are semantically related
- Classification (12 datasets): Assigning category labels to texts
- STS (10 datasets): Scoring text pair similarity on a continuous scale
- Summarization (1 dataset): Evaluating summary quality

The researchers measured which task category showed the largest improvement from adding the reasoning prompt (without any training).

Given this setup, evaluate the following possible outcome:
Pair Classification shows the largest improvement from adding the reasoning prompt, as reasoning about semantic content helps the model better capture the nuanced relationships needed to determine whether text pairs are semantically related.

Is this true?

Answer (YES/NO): NO